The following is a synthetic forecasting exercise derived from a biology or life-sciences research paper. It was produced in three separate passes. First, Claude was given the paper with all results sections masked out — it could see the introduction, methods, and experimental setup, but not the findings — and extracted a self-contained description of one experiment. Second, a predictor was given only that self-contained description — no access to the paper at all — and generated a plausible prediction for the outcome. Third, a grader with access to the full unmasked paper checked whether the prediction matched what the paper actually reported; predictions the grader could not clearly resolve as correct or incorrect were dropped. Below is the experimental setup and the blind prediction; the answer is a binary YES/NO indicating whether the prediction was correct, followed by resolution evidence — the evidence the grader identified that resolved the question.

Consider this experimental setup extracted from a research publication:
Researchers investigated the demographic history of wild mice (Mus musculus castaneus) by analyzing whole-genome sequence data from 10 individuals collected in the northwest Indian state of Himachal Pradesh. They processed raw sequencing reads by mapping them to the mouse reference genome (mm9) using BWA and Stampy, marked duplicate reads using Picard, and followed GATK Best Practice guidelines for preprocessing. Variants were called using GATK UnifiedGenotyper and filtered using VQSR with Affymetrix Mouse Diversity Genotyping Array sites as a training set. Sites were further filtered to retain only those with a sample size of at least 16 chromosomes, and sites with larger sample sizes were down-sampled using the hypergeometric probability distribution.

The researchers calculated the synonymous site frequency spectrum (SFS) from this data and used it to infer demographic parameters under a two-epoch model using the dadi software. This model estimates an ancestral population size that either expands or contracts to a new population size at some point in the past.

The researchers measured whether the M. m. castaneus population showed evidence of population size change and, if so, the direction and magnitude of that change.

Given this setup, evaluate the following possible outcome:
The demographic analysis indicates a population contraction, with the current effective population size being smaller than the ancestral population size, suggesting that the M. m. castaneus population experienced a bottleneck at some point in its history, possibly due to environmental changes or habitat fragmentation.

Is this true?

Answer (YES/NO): NO